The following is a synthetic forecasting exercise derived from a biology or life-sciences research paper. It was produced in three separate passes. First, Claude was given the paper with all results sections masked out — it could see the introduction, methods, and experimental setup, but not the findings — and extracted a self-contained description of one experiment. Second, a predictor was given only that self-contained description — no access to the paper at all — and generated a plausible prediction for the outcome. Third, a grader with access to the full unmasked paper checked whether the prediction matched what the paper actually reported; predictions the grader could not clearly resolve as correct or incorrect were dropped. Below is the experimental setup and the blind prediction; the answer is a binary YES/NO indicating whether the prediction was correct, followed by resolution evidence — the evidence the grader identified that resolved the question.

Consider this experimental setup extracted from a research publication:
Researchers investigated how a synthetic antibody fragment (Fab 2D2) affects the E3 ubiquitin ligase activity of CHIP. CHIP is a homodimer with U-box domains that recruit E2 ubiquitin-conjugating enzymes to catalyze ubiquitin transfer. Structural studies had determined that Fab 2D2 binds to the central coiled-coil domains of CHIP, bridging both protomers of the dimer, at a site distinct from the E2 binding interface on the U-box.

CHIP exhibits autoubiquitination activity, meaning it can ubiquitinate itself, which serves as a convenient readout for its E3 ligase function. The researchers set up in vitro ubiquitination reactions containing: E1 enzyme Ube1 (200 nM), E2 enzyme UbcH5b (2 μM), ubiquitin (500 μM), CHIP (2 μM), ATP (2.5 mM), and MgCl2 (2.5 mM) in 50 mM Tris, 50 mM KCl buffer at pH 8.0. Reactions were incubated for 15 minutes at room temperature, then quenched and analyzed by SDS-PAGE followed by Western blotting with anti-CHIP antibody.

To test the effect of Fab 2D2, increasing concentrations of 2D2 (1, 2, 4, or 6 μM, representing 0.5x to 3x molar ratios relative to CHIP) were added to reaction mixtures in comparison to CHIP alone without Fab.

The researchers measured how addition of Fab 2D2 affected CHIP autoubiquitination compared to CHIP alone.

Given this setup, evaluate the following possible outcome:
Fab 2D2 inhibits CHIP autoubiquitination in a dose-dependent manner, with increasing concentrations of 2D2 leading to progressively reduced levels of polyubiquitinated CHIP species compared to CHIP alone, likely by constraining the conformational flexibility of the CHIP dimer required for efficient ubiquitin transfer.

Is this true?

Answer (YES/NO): NO